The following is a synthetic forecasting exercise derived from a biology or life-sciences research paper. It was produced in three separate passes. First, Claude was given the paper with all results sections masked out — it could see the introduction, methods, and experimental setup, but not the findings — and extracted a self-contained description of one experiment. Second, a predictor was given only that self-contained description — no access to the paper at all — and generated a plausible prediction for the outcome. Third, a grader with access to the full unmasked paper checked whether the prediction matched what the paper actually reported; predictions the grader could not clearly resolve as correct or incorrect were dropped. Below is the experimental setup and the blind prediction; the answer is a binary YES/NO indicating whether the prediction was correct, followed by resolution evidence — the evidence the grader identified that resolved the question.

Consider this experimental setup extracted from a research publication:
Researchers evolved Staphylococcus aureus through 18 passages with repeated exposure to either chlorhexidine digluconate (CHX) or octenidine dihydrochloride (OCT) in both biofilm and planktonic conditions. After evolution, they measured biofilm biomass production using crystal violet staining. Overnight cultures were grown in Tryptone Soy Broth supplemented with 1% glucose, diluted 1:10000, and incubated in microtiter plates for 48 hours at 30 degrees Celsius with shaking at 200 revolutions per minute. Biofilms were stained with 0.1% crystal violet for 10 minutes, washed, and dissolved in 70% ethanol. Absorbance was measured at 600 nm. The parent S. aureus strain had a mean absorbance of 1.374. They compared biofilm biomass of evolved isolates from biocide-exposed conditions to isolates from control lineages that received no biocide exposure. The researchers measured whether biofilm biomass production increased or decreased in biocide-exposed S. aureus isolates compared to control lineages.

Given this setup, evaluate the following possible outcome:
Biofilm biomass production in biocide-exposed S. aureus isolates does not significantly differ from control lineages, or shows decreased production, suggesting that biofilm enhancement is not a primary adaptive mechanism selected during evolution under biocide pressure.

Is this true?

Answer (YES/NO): NO